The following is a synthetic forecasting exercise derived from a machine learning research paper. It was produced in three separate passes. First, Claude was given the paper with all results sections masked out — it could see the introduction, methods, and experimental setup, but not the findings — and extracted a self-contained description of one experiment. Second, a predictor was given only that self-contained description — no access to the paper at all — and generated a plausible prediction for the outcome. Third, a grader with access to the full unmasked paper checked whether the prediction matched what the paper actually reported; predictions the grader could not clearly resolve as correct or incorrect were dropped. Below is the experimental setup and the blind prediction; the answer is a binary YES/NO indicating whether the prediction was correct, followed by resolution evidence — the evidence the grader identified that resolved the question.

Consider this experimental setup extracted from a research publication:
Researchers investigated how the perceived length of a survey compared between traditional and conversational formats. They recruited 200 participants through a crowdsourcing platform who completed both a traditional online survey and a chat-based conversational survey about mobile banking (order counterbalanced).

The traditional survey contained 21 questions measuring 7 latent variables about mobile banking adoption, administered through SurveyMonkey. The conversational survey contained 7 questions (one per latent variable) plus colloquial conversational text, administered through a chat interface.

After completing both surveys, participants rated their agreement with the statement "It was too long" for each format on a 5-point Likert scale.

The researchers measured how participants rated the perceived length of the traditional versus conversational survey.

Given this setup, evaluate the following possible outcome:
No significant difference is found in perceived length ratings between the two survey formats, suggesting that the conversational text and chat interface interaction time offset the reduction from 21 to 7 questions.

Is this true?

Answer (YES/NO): NO